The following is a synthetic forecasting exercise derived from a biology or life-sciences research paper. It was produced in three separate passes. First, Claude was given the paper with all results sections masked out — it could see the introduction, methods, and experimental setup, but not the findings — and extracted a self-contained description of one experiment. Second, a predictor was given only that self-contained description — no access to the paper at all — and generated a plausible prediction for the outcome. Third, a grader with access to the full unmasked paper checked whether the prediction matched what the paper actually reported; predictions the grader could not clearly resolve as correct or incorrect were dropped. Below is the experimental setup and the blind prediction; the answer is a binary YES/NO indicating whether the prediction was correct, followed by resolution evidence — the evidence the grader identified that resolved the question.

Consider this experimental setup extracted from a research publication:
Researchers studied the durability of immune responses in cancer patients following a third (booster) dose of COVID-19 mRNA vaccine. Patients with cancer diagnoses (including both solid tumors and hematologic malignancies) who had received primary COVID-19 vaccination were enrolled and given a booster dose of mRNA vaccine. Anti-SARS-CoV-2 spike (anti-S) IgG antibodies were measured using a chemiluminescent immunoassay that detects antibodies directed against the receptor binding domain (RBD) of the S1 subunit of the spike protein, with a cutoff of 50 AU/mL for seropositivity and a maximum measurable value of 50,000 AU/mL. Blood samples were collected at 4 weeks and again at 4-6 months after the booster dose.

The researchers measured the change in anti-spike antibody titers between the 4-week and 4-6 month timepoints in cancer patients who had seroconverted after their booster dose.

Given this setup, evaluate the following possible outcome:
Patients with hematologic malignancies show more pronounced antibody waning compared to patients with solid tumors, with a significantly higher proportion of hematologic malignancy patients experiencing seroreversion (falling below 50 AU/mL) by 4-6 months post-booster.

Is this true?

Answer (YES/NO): NO